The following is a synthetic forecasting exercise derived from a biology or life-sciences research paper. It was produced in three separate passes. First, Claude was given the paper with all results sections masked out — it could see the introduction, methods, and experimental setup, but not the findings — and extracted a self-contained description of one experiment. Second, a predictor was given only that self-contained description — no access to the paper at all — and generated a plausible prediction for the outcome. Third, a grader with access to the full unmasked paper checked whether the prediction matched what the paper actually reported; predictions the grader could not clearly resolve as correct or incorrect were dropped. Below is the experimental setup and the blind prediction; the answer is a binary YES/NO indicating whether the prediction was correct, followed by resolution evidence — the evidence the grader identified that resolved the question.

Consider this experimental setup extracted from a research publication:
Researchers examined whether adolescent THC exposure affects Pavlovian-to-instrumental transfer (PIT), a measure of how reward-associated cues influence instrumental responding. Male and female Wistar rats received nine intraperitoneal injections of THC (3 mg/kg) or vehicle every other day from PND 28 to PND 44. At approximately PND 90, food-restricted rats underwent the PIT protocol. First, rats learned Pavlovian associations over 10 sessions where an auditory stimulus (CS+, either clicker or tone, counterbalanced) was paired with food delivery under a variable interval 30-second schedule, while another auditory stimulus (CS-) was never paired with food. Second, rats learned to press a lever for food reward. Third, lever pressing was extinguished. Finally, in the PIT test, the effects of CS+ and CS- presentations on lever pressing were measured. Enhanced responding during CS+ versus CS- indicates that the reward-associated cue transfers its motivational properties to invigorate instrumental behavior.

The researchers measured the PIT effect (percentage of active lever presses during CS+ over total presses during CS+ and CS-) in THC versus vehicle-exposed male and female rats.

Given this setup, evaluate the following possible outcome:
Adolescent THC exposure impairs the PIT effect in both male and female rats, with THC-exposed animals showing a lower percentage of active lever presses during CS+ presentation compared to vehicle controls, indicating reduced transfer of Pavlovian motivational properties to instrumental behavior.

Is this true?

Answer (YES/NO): NO